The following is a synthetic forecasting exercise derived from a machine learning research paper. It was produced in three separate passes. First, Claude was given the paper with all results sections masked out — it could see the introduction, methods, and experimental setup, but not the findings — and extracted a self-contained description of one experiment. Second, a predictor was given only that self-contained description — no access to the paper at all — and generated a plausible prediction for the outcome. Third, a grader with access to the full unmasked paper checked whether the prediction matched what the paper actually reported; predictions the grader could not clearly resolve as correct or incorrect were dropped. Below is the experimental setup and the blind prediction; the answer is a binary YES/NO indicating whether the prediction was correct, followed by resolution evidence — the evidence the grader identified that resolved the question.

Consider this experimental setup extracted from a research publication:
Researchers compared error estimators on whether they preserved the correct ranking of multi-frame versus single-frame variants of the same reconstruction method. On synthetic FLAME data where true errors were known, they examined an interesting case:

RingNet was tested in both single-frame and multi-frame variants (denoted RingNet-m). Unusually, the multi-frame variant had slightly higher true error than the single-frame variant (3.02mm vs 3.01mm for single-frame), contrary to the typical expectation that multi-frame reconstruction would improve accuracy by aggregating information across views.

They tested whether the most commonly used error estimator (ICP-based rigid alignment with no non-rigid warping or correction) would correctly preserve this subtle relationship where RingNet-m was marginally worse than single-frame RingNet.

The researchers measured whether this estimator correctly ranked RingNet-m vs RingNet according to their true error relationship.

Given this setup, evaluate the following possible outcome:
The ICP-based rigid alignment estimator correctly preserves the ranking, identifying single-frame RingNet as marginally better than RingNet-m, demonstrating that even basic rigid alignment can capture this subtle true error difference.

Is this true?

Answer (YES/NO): NO